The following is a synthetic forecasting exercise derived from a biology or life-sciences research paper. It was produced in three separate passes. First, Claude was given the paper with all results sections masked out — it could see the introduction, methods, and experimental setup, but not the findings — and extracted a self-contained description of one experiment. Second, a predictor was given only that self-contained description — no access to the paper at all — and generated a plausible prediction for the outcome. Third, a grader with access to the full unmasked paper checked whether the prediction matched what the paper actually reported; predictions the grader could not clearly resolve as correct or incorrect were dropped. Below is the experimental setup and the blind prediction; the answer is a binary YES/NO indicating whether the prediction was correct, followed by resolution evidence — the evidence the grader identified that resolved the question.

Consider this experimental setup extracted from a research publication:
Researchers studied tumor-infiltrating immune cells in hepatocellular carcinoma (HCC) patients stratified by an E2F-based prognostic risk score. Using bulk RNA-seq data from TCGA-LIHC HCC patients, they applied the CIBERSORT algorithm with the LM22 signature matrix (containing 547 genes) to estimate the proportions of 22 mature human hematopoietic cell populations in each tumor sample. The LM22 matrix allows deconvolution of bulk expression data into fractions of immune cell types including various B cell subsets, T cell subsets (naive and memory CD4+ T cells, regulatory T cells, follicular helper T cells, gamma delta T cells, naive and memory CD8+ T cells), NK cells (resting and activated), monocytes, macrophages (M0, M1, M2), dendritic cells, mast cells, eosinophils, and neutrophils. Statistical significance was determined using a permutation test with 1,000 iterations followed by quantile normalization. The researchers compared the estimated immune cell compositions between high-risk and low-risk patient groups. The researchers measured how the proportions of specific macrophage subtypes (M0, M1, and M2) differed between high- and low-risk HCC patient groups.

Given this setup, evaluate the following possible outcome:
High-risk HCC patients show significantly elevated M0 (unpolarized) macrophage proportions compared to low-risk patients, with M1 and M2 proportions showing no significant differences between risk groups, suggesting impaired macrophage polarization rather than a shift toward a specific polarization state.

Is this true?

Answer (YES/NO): YES